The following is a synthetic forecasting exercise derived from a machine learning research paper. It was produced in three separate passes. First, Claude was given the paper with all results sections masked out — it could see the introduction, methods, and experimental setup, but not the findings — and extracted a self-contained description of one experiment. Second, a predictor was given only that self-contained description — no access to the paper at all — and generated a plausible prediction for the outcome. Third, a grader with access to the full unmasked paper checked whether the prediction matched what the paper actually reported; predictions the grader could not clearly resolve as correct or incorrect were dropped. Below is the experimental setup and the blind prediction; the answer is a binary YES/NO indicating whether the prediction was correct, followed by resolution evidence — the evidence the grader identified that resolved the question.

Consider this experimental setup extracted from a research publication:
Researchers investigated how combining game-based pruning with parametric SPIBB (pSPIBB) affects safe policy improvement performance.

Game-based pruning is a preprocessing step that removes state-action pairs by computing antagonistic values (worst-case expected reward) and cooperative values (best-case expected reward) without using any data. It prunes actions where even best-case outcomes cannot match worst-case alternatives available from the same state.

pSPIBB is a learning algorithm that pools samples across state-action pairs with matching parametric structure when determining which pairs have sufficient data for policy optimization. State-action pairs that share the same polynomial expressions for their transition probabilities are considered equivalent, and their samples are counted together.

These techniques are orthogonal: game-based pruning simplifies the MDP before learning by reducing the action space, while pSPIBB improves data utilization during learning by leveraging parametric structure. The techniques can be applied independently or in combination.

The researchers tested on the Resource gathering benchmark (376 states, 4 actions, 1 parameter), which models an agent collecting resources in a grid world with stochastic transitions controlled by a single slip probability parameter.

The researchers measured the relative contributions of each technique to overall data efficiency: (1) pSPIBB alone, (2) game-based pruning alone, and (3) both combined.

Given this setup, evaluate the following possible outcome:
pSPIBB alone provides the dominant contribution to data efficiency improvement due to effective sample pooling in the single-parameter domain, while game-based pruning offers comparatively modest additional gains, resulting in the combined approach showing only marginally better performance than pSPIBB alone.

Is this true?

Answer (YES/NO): NO